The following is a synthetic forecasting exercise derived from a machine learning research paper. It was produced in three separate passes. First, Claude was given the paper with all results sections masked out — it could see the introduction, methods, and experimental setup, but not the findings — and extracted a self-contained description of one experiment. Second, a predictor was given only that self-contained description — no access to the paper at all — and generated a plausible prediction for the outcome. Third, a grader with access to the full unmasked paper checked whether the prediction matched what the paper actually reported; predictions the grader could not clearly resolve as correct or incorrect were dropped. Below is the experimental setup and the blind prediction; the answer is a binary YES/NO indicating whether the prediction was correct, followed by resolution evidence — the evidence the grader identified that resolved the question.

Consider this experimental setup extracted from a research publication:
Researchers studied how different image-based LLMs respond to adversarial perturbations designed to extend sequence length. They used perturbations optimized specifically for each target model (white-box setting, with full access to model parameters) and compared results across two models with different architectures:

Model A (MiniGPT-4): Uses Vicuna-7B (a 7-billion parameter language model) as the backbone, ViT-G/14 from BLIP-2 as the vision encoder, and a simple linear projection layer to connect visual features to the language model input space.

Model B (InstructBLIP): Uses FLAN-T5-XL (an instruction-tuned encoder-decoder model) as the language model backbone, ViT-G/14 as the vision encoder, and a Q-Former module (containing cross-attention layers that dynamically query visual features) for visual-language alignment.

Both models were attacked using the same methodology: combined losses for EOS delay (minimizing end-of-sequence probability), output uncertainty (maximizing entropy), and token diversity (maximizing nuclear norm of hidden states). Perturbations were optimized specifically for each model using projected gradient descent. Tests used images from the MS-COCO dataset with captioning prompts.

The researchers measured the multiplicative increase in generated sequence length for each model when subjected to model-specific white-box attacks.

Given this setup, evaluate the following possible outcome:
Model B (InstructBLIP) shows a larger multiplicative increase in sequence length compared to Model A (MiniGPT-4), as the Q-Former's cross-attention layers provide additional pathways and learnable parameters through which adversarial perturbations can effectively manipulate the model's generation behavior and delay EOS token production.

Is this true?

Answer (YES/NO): NO